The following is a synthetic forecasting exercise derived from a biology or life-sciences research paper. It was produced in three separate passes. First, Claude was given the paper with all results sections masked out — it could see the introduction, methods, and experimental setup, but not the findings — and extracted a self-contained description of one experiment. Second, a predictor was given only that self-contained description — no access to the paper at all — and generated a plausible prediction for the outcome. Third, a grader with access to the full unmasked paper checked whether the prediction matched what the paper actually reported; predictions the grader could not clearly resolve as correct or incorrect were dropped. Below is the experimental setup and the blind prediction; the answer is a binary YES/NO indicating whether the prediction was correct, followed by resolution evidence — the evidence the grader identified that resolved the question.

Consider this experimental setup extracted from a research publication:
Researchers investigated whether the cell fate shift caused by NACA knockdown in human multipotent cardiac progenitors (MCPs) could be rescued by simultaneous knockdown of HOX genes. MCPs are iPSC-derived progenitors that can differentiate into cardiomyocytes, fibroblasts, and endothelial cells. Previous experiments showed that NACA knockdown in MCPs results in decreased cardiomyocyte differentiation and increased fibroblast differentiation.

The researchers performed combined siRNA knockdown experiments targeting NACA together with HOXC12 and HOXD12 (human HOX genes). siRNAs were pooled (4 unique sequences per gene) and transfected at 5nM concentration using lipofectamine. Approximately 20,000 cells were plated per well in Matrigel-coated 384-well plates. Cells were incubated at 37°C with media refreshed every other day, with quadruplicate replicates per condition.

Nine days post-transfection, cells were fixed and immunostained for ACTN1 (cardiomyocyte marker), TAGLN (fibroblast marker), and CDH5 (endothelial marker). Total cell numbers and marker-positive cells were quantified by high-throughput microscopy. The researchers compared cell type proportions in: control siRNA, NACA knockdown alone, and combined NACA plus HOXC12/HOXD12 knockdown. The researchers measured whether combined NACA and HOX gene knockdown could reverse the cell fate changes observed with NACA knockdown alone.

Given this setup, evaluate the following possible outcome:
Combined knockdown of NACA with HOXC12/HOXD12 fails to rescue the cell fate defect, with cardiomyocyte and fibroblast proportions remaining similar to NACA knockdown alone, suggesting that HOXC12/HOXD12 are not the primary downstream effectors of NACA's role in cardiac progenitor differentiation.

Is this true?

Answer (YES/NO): NO